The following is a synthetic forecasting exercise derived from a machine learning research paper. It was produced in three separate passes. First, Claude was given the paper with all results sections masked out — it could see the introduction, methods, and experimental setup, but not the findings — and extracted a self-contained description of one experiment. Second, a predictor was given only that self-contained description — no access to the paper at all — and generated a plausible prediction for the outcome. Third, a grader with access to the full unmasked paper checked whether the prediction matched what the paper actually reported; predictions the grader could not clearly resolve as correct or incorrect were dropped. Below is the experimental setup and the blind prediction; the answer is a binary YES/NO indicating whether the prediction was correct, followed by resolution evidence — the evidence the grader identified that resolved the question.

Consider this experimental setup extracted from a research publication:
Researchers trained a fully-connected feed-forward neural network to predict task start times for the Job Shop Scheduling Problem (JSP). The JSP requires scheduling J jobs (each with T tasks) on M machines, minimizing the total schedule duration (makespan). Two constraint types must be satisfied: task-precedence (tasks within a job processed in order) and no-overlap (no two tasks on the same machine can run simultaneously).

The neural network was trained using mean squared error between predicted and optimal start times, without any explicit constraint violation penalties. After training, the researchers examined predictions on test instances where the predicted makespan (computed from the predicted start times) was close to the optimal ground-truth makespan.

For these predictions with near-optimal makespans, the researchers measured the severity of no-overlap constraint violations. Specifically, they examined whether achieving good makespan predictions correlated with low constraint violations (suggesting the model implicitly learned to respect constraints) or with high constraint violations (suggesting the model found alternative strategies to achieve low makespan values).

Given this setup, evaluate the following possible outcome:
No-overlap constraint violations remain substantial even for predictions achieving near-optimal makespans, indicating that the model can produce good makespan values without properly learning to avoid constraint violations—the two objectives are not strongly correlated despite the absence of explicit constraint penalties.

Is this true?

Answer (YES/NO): YES